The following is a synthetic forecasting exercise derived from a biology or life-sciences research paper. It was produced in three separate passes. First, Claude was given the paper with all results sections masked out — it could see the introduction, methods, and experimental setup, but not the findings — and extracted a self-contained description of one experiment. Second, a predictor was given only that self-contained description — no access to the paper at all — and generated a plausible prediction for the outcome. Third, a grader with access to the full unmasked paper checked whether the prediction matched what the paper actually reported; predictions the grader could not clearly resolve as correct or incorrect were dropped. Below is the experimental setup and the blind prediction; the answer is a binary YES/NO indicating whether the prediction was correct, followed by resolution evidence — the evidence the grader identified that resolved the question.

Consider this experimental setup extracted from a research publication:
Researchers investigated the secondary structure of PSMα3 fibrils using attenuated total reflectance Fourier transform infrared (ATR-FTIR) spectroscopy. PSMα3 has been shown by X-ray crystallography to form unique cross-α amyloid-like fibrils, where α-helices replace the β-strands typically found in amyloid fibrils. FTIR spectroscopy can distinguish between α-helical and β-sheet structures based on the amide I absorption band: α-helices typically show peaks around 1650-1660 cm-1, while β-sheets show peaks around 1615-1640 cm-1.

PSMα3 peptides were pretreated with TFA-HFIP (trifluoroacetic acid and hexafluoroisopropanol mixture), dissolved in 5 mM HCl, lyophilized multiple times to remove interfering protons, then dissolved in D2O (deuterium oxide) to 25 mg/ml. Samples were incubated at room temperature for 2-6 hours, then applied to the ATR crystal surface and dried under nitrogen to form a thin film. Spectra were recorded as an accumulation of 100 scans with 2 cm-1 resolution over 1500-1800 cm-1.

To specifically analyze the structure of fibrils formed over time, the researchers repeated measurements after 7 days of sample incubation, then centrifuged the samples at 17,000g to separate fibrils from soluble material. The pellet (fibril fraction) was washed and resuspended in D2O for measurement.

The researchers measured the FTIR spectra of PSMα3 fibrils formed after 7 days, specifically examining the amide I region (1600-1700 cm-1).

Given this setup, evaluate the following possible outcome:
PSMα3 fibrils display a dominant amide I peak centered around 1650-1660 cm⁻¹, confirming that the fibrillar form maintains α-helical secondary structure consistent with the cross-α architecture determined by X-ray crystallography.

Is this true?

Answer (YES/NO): YES